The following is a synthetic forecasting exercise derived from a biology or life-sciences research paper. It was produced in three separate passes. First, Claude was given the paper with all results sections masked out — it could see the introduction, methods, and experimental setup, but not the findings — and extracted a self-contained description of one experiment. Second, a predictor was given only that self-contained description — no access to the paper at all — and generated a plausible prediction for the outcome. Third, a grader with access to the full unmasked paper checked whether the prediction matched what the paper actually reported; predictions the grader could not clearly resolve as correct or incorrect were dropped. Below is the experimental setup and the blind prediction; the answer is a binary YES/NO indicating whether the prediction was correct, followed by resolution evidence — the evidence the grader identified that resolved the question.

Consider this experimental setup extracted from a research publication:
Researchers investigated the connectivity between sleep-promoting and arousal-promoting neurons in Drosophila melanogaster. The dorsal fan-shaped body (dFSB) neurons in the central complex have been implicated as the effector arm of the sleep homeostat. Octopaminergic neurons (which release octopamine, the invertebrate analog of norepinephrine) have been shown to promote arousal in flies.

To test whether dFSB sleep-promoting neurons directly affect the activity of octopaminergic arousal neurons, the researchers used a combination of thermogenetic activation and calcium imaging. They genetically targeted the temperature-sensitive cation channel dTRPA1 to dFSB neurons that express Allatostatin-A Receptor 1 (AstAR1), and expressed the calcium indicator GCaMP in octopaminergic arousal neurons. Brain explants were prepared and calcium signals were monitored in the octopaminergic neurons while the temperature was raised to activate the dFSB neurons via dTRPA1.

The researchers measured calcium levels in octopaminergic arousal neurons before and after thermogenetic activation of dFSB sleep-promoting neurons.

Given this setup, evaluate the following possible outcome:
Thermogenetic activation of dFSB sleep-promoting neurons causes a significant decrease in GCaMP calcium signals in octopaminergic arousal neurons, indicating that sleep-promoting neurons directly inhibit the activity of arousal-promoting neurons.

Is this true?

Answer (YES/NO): YES